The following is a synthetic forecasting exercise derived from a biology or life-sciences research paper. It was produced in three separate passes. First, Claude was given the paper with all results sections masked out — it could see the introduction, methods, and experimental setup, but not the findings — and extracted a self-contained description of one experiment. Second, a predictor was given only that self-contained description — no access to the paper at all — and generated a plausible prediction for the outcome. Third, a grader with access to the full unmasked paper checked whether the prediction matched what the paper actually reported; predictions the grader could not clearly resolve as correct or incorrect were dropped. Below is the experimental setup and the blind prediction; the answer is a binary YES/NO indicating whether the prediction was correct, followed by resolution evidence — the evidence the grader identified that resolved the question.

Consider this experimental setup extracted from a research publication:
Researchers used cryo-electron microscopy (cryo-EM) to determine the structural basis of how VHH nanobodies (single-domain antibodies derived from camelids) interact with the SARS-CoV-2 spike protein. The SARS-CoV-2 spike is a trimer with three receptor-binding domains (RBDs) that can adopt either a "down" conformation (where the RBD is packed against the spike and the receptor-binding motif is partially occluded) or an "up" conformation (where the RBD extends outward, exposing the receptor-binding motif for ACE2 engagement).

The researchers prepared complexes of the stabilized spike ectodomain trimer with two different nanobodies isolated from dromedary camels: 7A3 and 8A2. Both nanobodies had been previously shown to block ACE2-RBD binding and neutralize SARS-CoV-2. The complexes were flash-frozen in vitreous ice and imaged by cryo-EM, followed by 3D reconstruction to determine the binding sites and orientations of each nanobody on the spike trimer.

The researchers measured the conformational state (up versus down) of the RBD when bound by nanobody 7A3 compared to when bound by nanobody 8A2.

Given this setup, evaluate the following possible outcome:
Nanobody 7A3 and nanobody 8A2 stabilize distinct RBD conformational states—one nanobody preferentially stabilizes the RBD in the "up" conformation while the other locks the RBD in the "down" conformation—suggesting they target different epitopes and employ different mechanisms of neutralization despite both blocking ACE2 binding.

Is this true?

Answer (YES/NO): NO